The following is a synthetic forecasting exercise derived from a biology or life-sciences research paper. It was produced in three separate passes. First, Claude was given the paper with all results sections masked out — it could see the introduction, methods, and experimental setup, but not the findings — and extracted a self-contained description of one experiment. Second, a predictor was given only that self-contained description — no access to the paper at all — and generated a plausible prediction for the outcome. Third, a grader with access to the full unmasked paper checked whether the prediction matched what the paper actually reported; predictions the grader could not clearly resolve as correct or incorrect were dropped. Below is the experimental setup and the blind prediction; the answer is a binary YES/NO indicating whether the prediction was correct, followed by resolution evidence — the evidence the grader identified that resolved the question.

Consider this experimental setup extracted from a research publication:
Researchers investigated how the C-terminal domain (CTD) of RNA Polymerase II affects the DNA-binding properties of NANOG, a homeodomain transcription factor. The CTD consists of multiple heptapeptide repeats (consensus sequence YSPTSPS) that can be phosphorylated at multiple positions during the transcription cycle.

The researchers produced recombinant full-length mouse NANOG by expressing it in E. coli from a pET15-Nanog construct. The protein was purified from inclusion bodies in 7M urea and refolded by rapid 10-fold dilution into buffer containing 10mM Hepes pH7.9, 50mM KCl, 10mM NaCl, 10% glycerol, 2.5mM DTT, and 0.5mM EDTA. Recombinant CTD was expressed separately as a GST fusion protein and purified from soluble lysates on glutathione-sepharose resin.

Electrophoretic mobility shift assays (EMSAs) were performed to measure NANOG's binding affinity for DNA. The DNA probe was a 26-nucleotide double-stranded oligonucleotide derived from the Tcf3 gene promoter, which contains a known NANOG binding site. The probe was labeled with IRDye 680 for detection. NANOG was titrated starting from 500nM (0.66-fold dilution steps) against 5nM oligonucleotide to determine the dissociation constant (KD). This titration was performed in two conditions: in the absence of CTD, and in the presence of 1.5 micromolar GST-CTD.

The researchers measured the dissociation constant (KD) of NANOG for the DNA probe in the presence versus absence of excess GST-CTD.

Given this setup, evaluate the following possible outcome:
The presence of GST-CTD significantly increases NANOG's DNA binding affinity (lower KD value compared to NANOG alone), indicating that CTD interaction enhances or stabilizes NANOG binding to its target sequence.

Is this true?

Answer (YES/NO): YES